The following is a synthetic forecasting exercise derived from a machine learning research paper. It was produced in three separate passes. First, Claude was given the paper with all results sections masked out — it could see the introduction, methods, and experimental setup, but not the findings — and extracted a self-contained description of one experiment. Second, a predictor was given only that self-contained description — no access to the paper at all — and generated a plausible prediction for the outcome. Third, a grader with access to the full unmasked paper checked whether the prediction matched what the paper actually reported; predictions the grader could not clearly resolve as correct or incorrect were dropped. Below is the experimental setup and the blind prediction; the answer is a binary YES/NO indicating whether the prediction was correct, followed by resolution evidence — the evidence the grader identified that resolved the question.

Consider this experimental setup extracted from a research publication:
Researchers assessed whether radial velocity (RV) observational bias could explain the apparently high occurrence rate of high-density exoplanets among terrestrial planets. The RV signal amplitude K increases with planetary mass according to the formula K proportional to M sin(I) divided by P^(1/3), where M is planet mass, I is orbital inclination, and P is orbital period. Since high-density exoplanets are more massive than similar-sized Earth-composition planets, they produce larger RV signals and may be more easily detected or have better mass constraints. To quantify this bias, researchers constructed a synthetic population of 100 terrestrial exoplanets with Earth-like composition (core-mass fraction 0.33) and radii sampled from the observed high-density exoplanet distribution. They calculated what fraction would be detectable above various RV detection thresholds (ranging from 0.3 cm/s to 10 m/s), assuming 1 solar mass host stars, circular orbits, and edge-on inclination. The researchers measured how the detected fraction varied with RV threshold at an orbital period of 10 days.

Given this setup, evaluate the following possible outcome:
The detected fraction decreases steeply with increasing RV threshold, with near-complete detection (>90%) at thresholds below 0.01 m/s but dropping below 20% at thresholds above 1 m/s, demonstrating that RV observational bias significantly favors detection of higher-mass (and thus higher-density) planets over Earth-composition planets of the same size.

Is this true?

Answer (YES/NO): NO